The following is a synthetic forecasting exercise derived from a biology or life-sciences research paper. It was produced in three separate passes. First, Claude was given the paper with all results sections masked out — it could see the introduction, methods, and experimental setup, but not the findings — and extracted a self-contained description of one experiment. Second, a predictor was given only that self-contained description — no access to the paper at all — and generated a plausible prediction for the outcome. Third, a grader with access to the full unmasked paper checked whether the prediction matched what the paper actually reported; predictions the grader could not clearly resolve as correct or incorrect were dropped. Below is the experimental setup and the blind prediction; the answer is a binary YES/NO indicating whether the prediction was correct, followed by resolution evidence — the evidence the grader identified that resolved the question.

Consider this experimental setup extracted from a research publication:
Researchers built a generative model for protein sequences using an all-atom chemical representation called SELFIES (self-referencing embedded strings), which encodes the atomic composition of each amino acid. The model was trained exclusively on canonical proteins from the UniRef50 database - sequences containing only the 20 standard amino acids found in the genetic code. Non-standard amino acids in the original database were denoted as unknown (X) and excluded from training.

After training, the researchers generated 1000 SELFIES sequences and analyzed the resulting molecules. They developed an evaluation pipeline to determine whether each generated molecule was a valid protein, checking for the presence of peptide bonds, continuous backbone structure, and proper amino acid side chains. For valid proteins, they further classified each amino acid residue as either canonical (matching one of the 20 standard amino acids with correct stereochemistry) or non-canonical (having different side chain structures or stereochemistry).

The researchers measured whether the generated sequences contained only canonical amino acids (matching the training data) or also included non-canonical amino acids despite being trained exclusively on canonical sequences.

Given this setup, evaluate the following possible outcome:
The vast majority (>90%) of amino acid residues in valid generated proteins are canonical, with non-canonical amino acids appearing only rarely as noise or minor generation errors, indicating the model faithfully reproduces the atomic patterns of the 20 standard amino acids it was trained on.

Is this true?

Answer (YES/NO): NO